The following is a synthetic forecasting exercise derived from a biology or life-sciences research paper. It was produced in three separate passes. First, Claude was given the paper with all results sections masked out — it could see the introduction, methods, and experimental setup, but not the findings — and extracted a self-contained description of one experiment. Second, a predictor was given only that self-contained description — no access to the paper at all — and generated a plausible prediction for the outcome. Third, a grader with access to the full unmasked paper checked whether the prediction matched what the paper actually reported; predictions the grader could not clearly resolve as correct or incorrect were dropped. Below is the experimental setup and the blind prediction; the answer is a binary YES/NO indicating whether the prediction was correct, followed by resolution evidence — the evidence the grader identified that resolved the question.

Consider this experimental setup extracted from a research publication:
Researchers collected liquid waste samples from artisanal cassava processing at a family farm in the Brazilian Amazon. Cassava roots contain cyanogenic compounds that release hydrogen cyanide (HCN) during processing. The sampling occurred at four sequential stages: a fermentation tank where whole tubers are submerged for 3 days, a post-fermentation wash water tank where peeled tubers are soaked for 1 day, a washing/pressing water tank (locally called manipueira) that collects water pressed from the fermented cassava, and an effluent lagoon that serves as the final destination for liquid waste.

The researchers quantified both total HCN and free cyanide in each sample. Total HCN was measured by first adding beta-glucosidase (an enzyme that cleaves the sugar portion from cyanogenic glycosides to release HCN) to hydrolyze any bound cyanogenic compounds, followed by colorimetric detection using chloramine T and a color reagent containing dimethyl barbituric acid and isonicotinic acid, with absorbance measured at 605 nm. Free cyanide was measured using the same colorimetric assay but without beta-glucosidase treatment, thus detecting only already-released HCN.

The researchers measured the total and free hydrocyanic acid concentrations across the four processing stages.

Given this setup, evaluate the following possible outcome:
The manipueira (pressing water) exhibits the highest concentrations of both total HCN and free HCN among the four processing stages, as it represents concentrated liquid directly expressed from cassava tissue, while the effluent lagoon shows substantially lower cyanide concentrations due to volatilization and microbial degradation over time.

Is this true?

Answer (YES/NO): NO